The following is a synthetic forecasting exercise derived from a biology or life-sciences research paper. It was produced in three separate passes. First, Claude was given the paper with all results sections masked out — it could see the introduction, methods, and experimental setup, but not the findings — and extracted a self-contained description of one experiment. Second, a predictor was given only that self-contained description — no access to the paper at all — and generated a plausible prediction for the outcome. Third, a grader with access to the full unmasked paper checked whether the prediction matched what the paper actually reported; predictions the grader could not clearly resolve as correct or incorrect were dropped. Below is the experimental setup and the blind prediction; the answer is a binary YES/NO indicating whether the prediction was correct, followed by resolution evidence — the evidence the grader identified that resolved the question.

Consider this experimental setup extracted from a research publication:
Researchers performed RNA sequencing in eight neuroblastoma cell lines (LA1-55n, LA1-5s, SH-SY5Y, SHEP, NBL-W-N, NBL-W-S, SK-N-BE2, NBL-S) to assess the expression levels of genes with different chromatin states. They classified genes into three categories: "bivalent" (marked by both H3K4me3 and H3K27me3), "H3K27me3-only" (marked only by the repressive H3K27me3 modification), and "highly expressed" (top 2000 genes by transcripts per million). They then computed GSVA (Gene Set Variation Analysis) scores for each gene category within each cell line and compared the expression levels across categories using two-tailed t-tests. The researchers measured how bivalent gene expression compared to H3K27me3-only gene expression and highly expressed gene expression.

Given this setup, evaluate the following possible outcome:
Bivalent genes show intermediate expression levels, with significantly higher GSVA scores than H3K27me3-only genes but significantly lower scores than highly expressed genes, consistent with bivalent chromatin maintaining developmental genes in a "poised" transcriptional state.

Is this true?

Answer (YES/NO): YES